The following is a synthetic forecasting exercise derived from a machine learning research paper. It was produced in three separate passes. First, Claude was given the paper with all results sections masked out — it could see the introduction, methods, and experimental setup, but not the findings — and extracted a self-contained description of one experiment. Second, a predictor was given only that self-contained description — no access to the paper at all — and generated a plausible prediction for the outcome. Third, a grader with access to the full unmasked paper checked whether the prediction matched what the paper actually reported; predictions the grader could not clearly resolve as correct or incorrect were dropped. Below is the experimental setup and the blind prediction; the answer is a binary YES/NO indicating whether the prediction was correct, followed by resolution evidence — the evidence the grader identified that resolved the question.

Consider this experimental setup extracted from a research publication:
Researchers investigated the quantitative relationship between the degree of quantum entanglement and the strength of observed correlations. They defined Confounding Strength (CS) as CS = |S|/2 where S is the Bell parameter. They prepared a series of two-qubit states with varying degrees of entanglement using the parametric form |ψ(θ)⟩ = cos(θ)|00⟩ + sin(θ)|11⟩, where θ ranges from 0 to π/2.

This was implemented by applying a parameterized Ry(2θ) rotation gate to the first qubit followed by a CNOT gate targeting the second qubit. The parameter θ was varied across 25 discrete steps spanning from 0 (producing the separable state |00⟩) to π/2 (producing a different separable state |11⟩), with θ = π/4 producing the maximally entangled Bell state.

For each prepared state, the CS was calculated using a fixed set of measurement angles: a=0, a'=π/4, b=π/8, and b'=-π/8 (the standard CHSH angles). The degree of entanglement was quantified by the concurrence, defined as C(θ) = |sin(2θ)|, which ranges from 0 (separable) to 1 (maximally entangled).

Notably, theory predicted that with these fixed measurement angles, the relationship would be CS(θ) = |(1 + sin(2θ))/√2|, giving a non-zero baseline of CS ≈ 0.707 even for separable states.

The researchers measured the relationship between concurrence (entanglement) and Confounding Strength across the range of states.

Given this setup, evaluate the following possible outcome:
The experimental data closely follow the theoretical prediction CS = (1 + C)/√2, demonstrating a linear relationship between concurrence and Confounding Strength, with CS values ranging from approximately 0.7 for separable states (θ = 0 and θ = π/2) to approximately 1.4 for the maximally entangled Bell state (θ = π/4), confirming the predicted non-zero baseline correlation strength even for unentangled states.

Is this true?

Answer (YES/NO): YES